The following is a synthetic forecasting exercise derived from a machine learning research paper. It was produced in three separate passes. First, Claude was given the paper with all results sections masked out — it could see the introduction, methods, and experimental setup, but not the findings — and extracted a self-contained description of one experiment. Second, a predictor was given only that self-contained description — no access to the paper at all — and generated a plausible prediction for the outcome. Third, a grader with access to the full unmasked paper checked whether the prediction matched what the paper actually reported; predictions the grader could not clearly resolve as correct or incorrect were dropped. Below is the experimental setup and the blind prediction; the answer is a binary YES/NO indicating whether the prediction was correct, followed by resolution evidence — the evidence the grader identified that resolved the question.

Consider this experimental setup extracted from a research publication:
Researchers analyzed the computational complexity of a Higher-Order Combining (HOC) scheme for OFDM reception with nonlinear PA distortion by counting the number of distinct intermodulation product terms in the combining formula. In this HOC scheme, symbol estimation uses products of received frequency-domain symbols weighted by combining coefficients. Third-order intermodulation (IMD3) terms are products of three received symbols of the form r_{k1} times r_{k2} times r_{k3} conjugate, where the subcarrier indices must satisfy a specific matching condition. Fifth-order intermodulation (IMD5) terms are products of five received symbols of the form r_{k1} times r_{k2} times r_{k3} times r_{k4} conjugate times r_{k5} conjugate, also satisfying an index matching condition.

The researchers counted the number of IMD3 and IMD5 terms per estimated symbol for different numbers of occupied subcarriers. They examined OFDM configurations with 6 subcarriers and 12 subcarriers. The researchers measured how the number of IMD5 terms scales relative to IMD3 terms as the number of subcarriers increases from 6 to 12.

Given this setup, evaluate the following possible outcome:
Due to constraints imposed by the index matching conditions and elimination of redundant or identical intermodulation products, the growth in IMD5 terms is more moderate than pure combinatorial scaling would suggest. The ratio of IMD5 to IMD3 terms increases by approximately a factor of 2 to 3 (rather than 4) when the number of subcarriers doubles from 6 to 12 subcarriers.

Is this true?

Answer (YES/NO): NO